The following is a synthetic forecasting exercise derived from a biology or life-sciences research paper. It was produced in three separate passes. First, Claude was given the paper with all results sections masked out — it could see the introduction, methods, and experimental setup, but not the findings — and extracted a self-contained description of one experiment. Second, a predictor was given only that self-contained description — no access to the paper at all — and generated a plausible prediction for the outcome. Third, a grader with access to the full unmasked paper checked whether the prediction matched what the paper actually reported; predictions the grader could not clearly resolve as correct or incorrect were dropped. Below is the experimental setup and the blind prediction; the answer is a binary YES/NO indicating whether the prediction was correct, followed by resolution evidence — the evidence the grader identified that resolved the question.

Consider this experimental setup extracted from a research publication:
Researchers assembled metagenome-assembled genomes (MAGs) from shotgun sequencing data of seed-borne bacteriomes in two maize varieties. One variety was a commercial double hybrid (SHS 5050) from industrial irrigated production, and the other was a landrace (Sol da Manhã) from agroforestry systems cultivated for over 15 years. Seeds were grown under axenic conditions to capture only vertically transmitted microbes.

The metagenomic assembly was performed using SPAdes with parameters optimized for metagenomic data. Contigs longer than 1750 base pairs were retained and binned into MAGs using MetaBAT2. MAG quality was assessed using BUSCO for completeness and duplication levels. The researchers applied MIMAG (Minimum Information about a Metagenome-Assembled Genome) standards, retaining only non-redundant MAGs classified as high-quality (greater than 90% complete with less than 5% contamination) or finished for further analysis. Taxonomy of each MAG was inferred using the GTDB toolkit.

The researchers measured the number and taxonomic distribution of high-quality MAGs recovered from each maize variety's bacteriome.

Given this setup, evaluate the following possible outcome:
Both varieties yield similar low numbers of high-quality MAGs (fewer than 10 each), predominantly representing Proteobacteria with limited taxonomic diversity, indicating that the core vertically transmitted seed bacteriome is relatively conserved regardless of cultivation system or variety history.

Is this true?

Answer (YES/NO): NO